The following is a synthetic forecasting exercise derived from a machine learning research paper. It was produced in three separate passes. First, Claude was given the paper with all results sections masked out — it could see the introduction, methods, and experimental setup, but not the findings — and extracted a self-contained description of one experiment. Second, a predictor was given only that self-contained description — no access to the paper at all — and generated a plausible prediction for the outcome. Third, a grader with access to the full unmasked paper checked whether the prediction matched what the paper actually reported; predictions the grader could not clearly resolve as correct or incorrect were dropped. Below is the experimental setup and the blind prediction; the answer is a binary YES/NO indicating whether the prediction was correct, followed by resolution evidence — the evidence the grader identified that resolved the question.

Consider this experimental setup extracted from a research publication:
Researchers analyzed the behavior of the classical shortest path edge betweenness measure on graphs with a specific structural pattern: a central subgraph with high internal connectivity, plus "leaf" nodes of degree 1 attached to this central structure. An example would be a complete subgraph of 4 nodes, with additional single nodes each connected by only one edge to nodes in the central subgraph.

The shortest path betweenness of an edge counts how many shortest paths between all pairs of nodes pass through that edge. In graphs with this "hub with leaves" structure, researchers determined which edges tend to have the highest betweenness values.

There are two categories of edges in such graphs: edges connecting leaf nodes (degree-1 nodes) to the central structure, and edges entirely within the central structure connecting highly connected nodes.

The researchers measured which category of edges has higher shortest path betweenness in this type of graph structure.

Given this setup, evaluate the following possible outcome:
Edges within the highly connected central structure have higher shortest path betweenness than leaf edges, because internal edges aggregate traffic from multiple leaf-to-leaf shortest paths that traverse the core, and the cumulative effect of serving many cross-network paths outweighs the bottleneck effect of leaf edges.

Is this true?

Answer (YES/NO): NO